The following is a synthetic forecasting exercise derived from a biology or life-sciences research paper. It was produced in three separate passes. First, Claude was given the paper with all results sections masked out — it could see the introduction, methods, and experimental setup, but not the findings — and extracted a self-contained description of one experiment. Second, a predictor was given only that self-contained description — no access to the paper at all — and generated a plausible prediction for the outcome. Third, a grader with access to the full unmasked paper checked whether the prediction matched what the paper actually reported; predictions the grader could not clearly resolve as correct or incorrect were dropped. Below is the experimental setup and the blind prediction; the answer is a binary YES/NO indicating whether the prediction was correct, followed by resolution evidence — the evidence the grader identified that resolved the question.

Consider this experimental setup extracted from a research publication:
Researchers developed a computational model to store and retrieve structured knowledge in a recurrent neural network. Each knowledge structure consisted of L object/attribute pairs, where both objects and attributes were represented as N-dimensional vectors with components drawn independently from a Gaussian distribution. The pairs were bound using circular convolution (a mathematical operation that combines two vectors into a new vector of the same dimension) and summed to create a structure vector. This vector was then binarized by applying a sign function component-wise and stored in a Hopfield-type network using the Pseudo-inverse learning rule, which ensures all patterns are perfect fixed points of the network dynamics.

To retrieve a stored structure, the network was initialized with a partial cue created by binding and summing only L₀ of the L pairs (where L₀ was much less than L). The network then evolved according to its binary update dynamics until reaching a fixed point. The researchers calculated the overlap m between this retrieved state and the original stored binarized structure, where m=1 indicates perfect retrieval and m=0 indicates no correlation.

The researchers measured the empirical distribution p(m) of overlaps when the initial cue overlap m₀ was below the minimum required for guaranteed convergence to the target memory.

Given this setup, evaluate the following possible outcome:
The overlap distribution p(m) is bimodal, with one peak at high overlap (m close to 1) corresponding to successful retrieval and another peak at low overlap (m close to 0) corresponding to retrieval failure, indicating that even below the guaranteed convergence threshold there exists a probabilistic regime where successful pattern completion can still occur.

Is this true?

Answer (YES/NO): NO